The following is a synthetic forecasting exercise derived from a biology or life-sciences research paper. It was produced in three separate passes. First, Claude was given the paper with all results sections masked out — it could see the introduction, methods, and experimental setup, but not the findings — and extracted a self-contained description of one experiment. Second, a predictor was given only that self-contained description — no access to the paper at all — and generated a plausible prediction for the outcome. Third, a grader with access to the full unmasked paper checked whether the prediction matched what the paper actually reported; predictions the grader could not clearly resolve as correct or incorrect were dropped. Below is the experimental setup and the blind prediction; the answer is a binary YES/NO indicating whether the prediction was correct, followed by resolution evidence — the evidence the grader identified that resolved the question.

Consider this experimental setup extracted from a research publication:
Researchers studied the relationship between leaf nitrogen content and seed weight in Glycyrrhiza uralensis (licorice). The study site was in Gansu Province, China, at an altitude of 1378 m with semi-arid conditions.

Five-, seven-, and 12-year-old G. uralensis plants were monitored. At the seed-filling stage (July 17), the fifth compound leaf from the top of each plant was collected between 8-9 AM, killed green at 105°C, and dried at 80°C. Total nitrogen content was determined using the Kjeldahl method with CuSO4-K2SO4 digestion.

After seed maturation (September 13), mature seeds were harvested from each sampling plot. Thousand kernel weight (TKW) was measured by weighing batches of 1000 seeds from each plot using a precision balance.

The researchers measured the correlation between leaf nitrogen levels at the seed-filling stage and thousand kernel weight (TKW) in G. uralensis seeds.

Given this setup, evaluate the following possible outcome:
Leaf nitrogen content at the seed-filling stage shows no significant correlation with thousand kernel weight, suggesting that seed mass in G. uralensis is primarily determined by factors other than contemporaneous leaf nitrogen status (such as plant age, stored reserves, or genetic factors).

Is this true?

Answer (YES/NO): NO